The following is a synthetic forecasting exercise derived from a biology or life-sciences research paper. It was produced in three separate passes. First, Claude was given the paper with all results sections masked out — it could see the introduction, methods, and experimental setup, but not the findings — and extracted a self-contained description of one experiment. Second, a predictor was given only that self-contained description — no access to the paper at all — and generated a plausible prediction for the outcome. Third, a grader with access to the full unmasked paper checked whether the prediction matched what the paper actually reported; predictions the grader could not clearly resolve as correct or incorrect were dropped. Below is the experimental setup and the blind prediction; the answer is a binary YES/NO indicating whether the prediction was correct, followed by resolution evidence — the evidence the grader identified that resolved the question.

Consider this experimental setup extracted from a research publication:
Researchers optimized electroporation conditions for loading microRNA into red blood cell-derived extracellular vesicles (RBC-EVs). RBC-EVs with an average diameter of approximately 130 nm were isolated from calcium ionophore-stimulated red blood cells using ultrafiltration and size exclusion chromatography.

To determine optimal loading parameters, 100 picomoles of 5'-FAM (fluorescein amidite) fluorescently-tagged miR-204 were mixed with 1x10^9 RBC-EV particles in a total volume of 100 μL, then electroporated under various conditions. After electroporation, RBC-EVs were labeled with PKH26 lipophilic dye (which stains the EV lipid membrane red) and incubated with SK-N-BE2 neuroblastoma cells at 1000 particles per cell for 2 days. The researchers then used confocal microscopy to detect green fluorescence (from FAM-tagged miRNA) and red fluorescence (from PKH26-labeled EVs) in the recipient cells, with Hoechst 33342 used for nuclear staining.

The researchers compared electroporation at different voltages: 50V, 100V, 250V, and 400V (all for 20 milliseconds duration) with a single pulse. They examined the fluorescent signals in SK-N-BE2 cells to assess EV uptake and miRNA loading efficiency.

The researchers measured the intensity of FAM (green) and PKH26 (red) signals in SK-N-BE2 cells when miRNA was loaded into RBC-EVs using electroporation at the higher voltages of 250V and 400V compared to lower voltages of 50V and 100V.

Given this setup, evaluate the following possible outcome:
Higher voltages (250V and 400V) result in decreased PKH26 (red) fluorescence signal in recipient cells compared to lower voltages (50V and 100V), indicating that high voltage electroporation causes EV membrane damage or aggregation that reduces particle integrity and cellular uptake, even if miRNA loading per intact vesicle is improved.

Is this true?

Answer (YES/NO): NO